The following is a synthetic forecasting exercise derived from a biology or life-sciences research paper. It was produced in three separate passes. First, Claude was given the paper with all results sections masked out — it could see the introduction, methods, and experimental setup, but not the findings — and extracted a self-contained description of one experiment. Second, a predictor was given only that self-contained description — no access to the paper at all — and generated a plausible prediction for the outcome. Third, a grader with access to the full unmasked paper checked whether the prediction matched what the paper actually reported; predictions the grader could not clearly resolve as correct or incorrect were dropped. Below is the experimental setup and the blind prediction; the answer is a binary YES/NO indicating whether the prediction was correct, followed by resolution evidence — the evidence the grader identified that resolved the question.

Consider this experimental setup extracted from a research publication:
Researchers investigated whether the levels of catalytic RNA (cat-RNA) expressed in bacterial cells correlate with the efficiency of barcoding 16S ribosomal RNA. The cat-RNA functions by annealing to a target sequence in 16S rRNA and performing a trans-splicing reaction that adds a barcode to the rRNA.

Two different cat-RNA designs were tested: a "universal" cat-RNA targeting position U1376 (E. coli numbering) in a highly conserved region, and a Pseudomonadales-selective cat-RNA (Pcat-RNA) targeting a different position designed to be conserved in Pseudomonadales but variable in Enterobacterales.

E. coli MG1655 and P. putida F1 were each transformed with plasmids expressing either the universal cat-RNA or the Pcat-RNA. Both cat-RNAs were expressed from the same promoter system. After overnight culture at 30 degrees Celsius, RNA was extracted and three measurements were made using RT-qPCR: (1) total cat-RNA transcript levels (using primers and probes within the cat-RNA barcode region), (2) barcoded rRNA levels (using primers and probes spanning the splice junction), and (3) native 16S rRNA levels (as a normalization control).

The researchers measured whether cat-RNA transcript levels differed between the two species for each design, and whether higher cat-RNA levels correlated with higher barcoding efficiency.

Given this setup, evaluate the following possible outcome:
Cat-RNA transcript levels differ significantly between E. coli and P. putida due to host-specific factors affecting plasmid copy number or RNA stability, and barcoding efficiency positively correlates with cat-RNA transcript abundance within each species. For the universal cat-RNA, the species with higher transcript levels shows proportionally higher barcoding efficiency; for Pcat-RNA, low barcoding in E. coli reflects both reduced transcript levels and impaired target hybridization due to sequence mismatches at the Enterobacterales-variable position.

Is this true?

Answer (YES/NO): NO